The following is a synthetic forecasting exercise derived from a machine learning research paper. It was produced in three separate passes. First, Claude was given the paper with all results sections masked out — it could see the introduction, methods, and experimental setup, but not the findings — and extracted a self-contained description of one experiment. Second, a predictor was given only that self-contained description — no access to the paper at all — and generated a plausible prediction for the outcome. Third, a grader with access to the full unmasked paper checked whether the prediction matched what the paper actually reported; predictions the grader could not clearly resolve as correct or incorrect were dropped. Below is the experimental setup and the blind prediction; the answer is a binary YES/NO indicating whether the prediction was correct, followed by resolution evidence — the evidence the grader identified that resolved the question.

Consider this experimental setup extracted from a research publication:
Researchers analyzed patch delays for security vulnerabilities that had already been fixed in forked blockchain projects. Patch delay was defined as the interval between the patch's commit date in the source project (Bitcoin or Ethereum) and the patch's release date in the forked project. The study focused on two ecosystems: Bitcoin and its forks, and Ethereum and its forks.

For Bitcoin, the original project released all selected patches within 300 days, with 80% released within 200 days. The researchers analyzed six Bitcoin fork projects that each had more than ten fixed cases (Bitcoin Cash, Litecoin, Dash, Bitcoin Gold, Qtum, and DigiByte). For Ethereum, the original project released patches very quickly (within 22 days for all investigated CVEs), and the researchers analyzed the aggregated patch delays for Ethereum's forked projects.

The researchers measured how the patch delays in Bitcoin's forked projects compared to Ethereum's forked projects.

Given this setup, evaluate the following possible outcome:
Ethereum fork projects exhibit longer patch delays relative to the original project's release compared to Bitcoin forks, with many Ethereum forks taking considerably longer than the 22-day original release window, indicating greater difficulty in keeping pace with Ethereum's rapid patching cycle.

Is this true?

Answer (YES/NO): NO